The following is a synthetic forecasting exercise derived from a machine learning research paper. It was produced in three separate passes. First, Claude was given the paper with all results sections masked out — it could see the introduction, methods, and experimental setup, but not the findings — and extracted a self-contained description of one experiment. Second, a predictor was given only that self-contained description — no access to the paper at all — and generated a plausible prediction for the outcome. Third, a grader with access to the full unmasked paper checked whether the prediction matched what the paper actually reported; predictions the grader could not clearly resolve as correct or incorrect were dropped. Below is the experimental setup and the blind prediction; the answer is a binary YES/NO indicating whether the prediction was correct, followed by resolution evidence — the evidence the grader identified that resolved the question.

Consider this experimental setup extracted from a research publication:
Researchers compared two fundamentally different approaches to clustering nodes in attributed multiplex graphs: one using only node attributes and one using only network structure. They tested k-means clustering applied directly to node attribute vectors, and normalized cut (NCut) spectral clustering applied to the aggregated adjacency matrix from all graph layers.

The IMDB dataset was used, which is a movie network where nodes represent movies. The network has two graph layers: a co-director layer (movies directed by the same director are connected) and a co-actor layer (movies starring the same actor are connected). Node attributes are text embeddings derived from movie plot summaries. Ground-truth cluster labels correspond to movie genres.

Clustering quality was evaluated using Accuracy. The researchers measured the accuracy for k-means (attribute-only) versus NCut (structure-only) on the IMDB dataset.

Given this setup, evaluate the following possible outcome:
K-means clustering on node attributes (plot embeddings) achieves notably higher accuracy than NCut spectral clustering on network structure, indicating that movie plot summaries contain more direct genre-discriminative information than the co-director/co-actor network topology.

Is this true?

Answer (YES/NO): YES